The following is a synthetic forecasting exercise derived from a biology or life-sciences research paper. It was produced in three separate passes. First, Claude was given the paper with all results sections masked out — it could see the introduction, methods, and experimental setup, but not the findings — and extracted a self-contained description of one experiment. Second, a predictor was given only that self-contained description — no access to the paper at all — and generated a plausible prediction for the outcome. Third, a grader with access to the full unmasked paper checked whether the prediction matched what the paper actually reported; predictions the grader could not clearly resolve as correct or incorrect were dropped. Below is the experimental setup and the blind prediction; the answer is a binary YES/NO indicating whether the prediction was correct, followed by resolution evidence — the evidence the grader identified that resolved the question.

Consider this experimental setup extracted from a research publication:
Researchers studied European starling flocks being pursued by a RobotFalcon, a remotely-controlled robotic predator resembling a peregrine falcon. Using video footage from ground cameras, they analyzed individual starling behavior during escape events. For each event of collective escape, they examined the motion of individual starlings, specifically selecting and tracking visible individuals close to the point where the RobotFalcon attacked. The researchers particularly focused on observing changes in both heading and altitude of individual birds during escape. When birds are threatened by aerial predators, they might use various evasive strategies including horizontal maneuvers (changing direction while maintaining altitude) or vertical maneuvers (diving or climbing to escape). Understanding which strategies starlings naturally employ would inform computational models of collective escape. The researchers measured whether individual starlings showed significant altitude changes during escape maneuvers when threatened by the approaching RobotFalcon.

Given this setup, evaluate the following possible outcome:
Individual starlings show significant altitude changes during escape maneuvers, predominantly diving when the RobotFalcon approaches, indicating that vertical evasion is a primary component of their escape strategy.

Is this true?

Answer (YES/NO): NO